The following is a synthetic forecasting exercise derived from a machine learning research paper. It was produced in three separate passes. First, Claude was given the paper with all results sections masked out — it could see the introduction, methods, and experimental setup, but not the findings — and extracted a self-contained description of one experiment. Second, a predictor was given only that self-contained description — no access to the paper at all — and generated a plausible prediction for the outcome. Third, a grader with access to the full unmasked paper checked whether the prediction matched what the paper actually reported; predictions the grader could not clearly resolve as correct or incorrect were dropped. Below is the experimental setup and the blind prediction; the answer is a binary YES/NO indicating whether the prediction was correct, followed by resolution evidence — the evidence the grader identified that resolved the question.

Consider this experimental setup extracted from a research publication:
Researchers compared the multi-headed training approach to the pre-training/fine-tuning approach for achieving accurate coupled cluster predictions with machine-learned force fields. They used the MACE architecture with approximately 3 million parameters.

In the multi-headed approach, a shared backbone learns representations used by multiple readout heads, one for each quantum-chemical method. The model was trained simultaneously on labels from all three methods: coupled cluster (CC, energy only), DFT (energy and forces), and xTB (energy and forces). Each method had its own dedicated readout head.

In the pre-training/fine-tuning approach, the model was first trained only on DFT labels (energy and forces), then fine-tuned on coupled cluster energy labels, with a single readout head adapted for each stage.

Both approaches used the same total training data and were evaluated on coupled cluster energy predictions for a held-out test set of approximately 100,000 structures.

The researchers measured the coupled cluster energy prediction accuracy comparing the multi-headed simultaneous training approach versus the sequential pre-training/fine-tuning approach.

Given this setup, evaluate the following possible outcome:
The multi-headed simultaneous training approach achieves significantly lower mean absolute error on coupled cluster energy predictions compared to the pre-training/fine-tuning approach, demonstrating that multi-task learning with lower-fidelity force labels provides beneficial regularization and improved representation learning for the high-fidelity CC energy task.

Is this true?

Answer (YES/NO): NO